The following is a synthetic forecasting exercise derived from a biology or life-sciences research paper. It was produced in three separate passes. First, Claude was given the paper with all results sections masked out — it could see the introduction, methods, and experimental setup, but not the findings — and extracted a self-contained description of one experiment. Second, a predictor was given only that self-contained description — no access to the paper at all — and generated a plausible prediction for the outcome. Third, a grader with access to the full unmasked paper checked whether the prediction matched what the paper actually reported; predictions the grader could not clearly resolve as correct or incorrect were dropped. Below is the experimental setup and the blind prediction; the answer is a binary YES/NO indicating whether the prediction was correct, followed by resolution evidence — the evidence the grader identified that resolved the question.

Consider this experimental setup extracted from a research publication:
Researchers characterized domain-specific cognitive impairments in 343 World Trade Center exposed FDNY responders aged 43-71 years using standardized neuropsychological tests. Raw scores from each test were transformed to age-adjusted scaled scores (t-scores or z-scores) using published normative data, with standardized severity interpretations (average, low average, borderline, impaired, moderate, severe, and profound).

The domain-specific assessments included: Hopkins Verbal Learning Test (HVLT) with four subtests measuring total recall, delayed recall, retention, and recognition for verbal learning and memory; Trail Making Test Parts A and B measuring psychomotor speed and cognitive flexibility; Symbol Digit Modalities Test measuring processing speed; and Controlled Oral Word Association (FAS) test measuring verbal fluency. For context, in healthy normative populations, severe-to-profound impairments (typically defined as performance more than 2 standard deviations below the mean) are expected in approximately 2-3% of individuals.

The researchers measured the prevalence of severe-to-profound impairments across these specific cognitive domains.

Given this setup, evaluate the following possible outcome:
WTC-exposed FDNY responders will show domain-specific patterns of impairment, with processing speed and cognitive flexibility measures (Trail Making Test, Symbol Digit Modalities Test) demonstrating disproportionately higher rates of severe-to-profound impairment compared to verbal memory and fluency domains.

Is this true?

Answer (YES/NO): NO